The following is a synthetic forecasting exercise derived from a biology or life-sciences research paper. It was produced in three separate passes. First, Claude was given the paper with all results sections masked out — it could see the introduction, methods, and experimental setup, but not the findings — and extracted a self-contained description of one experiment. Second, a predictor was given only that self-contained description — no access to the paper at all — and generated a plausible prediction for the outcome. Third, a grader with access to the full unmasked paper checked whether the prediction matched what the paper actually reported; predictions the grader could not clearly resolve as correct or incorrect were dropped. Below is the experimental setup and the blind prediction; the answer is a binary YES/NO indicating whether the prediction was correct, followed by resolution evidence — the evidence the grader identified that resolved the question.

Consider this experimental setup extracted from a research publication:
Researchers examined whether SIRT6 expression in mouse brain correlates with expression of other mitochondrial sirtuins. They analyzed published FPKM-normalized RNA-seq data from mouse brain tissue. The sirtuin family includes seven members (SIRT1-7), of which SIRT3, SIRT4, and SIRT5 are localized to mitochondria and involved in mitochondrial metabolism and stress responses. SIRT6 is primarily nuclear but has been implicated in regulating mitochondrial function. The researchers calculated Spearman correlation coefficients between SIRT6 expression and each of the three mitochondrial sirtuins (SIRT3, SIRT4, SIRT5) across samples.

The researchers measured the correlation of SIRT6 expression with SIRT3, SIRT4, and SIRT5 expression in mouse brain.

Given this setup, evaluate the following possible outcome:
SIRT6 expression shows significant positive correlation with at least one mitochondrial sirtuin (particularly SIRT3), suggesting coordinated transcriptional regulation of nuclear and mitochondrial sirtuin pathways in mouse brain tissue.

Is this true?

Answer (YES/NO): YES